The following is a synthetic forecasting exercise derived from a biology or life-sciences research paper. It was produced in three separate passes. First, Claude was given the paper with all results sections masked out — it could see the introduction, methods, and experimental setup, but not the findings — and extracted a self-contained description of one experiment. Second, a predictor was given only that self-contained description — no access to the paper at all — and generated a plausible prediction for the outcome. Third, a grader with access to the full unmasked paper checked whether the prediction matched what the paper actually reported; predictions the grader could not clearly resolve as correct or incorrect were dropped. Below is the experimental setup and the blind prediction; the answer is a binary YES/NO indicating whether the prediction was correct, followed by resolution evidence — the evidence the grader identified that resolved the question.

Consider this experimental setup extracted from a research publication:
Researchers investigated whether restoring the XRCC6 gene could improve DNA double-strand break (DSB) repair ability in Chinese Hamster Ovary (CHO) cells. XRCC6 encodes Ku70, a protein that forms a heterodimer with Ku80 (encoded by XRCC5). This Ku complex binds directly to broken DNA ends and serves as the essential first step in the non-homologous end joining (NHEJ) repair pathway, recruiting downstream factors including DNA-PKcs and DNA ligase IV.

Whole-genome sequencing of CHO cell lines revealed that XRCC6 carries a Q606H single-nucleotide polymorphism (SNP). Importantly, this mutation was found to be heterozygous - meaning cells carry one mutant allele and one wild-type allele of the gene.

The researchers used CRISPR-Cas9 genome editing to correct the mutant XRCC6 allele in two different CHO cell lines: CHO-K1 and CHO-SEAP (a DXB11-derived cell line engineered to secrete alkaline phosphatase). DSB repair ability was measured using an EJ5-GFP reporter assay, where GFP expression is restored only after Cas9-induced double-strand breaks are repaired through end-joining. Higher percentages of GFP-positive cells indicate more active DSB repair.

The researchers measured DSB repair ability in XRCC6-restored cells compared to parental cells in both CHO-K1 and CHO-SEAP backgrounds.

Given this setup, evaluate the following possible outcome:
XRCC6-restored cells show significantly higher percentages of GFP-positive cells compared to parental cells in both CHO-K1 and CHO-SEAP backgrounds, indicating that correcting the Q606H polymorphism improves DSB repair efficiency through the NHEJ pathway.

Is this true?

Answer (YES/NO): NO